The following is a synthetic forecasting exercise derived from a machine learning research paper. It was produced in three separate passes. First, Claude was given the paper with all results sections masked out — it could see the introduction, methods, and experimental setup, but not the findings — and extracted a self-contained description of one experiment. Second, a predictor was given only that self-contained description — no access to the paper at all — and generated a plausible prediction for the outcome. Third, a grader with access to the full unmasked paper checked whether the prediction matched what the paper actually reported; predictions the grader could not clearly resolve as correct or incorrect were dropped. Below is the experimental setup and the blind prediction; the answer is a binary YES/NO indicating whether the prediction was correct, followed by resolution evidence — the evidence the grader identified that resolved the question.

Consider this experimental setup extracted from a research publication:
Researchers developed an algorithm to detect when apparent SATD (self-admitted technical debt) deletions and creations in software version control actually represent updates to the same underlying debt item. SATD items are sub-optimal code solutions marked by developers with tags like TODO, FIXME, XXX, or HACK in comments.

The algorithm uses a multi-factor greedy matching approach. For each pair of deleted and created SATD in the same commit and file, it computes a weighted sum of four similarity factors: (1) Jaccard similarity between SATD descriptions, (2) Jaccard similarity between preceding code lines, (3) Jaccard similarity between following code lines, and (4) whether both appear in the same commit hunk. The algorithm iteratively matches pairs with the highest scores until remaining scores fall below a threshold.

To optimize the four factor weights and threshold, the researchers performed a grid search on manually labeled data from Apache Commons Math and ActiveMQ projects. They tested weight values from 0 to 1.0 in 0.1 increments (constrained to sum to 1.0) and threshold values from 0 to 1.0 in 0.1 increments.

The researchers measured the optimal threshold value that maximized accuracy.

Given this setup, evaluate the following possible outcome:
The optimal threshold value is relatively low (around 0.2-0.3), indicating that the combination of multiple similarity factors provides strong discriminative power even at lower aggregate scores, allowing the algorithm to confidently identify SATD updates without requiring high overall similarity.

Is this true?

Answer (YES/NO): NO